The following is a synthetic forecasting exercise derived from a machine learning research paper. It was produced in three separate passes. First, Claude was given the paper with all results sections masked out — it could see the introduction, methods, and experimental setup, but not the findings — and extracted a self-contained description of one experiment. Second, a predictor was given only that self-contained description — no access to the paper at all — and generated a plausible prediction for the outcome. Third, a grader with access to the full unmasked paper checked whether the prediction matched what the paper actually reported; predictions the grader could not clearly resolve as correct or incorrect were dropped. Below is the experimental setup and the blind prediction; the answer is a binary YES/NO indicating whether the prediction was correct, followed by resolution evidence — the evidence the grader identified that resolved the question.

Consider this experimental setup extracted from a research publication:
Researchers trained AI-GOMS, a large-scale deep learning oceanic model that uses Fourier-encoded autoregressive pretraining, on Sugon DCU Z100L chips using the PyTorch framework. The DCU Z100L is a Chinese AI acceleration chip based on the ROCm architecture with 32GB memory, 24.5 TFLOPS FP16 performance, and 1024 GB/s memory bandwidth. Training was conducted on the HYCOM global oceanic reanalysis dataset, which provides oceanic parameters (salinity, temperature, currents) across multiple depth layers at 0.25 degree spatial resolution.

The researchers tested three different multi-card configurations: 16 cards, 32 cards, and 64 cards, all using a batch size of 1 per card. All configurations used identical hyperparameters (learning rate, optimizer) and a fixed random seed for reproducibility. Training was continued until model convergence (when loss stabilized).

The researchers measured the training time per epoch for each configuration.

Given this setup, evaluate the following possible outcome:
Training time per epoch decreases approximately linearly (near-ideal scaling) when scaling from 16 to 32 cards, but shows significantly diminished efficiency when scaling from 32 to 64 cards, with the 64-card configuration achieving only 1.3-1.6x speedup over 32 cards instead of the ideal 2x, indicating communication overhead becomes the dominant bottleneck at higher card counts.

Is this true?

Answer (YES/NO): YES